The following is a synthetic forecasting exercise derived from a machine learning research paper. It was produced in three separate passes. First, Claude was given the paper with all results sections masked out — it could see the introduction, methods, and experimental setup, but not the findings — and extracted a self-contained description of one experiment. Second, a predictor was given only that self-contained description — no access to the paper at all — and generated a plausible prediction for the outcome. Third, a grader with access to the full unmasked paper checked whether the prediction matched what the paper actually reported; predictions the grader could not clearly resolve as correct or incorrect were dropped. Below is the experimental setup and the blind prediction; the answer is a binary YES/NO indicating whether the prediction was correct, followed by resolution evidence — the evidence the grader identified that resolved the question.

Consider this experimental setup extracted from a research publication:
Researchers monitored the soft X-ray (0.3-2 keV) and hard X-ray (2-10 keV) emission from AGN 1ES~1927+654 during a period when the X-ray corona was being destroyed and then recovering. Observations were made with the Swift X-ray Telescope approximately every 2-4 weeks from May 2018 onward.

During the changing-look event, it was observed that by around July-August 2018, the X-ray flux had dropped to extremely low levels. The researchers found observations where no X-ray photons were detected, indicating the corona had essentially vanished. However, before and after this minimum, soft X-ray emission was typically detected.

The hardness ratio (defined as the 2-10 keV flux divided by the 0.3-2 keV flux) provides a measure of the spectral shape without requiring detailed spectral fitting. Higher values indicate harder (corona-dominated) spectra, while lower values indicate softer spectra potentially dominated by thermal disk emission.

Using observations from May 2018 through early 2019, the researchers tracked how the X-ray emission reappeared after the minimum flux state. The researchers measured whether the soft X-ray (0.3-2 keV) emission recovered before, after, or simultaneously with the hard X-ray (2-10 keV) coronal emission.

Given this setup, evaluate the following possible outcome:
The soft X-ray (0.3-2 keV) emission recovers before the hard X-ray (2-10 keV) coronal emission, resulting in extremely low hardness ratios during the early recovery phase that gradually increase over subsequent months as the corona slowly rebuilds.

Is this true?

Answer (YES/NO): YES